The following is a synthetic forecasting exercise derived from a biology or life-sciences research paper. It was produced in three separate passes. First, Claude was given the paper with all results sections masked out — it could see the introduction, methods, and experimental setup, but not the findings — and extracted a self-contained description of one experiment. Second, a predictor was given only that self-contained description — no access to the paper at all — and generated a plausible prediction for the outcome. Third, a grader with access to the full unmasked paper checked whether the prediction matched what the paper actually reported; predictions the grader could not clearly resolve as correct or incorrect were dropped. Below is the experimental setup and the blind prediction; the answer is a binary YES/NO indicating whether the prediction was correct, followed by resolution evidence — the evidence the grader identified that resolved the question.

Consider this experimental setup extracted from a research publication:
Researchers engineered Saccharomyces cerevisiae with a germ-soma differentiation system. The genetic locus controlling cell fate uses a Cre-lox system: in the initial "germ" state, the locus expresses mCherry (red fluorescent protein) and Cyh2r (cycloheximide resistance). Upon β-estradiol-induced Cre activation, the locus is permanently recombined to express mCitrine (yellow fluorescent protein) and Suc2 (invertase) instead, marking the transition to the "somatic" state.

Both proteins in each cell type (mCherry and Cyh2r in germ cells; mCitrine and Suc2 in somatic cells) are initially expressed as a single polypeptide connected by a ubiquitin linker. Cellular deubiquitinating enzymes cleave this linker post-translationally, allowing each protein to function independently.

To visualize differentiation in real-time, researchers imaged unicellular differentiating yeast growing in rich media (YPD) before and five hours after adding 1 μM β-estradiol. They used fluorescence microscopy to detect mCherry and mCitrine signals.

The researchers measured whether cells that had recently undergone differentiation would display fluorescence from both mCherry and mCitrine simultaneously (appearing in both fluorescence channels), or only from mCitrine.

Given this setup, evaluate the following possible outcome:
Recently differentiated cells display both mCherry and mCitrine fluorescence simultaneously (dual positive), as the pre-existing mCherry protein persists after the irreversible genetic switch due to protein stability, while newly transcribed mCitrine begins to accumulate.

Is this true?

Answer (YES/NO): YES